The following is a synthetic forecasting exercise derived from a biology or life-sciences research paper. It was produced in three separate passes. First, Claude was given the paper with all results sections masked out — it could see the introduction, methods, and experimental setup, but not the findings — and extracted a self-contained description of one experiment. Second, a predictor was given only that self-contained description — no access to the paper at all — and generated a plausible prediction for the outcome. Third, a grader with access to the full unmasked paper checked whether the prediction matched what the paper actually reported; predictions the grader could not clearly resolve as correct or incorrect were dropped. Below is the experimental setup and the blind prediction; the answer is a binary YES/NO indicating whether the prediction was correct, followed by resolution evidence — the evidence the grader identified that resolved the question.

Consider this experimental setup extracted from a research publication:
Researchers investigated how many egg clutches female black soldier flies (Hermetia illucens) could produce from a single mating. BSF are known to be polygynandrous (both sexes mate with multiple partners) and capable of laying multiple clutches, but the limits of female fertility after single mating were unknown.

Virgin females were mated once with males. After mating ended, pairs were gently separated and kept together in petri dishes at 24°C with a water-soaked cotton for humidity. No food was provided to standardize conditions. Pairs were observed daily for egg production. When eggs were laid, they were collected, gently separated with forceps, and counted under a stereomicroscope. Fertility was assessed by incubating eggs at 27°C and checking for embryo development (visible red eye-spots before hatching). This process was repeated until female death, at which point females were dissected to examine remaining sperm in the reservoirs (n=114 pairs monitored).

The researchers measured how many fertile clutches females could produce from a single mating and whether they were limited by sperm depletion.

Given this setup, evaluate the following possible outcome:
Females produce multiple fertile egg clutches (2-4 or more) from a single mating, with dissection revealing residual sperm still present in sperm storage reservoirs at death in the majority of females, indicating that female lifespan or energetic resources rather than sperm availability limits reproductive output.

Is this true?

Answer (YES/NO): YES